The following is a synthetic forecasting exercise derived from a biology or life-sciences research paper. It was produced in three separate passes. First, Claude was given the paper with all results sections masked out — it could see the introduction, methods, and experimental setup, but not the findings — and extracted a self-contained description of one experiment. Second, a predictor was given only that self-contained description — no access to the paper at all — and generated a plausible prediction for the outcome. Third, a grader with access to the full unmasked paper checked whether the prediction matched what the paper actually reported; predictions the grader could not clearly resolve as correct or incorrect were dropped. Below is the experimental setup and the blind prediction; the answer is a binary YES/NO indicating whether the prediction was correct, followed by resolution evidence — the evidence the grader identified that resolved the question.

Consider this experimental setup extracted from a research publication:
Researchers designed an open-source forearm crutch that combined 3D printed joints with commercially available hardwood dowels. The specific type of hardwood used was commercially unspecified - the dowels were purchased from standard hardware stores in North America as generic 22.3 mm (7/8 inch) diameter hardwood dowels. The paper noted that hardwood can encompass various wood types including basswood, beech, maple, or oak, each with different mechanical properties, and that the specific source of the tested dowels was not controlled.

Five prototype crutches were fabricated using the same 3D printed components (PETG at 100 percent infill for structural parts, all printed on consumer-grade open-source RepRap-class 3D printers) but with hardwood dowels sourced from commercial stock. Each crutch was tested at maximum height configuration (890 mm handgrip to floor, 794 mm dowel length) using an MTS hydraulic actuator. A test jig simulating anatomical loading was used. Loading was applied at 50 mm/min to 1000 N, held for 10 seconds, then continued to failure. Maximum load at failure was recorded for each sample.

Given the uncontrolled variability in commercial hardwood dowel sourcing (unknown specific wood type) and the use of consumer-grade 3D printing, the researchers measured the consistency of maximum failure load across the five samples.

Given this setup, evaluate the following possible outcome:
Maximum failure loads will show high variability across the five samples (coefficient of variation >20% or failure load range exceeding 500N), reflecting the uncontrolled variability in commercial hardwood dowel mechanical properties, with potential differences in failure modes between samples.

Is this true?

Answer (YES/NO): NO